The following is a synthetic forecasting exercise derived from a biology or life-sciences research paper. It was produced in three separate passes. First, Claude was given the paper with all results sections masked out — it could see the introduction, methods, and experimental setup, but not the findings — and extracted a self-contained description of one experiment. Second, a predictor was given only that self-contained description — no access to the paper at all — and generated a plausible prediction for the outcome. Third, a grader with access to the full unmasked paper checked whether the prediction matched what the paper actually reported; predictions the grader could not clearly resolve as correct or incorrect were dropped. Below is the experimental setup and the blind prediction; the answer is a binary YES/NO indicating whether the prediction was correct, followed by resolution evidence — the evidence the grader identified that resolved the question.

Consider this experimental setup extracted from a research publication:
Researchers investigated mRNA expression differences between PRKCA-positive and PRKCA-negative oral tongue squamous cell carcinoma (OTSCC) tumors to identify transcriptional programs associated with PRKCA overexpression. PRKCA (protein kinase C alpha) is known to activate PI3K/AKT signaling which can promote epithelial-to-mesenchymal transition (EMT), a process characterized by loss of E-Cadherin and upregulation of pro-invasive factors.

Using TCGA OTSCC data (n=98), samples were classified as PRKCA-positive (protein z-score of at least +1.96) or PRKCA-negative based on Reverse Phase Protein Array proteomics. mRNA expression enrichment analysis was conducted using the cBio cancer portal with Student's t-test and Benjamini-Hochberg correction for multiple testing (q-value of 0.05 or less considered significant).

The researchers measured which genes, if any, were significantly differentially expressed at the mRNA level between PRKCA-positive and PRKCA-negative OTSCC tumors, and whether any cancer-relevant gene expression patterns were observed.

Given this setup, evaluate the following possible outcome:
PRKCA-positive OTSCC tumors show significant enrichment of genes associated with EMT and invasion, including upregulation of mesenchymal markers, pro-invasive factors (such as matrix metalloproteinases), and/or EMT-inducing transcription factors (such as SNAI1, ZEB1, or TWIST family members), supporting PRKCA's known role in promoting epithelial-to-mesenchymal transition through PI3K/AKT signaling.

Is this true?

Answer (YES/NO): NO